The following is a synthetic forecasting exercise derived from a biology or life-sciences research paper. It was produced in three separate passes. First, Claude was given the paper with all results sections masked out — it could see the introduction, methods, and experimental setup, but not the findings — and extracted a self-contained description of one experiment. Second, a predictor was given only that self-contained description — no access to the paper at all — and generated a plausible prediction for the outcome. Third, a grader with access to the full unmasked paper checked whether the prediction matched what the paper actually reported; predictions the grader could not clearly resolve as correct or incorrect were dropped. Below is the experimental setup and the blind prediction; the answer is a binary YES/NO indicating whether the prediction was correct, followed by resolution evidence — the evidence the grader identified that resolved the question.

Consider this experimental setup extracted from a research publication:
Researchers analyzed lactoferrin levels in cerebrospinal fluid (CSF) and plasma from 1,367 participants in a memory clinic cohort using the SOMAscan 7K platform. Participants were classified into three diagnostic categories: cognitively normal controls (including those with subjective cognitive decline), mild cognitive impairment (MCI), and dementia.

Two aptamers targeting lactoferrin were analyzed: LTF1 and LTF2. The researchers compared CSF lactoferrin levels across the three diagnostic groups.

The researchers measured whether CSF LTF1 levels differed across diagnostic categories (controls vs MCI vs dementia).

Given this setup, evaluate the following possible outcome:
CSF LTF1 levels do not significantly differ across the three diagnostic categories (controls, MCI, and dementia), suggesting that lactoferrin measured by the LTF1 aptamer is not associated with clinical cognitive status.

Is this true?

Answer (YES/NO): YES